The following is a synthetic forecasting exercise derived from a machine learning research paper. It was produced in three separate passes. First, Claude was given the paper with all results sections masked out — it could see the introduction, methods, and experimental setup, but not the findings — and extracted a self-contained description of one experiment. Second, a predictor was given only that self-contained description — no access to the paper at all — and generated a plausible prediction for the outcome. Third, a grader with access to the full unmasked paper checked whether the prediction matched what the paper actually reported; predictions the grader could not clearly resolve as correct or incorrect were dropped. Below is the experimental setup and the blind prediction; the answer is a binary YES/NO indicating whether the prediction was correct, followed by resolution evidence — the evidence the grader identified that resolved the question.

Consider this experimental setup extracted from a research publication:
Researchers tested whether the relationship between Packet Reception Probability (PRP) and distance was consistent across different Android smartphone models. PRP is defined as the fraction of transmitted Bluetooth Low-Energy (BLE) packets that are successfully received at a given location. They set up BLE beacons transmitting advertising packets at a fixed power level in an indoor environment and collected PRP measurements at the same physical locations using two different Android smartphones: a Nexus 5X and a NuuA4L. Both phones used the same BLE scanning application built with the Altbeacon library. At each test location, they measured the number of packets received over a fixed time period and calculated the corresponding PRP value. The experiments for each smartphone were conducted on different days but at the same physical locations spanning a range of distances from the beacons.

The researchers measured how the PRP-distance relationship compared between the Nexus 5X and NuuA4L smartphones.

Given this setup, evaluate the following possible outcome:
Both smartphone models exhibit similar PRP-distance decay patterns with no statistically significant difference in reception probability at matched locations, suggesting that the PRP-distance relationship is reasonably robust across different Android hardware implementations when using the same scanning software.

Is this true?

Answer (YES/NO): NO